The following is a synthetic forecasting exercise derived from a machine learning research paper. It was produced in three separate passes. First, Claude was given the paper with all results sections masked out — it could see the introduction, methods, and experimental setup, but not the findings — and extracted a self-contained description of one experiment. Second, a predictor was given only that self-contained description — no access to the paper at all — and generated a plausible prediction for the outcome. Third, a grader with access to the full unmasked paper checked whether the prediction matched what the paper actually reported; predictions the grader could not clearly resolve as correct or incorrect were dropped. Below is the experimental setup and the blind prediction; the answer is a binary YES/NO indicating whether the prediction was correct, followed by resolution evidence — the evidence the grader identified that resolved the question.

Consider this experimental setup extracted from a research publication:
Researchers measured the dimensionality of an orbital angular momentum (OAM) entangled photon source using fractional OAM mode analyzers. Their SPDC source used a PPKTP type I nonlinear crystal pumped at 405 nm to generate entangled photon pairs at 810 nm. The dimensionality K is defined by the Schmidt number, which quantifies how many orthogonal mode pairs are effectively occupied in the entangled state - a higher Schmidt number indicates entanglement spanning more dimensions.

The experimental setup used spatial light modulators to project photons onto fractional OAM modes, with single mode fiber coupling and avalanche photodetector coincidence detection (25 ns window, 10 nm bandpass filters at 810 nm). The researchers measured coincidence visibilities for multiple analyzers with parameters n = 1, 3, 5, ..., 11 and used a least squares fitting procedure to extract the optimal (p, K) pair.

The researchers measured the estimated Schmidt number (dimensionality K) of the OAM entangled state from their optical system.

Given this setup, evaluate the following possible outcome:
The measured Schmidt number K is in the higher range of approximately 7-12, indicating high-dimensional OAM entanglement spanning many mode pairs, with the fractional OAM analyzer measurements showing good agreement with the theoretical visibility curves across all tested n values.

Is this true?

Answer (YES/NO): NO